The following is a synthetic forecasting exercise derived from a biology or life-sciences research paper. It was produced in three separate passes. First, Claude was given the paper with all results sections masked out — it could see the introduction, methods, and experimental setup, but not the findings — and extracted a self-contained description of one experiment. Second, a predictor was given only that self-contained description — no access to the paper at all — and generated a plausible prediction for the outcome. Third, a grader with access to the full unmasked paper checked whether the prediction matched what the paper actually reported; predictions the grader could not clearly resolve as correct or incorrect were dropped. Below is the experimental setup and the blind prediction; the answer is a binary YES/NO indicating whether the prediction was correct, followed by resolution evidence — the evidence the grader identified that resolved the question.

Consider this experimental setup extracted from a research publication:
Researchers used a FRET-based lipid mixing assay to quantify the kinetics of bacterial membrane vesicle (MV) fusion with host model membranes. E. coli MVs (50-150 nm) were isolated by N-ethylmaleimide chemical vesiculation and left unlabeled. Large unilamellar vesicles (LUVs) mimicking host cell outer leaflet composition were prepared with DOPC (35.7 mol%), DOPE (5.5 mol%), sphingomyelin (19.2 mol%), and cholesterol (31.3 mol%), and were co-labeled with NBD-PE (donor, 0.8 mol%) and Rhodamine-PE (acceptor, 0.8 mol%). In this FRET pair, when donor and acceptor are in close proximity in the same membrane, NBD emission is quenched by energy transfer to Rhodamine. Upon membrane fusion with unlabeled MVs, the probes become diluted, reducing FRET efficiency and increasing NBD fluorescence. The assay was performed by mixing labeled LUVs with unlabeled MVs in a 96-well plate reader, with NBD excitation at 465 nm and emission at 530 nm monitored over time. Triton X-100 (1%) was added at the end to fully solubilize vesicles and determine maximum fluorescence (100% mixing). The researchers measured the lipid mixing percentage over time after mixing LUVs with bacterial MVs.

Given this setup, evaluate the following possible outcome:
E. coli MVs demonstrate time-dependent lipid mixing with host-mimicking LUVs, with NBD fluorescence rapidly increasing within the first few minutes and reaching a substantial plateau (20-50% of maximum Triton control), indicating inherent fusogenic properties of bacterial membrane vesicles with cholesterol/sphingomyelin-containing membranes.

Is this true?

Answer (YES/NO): YES